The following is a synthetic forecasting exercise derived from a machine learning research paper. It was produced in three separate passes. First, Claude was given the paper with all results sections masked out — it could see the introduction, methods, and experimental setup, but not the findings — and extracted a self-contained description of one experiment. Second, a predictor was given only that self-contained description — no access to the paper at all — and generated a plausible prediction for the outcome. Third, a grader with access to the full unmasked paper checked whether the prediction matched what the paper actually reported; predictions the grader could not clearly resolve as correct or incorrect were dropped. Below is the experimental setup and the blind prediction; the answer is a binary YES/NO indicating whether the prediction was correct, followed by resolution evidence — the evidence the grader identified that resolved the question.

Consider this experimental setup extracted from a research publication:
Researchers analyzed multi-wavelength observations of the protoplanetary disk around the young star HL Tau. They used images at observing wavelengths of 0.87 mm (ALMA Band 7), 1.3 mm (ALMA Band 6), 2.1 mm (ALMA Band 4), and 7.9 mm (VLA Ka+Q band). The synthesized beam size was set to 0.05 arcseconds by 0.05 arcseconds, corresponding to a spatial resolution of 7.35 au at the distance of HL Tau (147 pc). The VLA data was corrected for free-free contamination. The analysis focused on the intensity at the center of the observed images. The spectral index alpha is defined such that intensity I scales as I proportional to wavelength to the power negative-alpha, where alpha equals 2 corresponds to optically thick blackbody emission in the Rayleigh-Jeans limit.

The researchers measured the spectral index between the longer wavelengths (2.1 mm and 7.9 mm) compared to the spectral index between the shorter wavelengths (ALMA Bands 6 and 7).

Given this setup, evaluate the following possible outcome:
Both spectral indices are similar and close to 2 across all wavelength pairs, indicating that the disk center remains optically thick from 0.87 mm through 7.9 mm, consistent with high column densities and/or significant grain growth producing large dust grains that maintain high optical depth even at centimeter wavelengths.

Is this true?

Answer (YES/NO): NO